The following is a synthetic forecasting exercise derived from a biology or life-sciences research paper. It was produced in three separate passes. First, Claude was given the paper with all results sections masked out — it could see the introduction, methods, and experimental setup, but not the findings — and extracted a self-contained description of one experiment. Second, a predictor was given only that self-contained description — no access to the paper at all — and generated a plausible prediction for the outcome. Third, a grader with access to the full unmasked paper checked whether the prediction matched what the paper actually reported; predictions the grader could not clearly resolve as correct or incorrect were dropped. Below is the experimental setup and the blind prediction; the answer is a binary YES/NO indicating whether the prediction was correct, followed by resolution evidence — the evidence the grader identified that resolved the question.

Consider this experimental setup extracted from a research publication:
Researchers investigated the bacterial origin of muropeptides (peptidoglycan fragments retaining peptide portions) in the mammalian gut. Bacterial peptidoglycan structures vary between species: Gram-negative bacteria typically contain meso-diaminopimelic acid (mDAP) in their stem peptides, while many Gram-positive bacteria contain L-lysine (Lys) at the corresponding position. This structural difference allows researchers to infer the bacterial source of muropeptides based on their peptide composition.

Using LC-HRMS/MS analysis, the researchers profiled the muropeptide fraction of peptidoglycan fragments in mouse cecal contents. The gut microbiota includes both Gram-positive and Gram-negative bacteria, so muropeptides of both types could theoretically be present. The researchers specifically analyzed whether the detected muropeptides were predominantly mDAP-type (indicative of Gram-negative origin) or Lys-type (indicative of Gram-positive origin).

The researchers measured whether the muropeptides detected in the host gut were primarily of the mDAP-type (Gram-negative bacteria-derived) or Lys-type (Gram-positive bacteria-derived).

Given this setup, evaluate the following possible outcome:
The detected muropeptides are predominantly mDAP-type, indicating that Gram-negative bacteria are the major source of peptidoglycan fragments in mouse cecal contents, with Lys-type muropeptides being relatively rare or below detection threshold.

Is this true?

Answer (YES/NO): YES